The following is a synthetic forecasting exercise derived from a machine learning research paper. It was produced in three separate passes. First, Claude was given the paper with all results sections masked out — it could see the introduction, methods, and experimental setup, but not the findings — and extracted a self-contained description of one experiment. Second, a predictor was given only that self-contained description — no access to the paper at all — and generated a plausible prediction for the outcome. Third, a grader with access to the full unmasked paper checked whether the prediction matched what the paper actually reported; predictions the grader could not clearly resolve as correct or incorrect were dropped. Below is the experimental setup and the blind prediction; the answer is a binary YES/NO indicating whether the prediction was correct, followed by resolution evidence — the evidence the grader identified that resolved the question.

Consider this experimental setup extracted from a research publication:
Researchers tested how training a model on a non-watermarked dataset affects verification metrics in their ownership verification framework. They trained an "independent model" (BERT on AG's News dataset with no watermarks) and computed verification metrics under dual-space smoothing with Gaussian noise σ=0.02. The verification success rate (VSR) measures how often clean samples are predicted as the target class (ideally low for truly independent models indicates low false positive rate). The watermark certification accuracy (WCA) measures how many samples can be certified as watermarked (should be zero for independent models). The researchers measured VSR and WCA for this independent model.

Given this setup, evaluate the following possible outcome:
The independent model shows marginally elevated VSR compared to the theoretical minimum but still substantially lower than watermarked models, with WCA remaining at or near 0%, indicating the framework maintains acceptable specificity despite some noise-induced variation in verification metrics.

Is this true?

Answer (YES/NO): NO